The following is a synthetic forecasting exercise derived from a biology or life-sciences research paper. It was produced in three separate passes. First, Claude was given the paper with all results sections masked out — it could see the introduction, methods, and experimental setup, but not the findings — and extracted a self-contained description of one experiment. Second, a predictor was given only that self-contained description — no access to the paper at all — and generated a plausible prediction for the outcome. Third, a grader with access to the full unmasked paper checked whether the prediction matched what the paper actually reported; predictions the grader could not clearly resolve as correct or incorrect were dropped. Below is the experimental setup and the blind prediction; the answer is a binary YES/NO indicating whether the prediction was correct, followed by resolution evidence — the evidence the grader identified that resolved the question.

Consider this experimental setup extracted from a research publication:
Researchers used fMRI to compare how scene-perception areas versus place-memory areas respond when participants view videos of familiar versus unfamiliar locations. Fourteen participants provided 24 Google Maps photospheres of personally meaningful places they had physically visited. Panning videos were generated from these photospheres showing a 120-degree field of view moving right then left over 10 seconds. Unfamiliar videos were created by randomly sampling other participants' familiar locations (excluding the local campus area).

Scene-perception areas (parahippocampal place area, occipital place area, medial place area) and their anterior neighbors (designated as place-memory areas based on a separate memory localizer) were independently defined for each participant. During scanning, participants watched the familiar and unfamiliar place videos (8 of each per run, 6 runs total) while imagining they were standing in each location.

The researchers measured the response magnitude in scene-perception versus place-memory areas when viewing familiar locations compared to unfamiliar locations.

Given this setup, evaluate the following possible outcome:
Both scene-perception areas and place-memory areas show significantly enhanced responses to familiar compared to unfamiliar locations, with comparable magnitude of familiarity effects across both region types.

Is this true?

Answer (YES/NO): NO